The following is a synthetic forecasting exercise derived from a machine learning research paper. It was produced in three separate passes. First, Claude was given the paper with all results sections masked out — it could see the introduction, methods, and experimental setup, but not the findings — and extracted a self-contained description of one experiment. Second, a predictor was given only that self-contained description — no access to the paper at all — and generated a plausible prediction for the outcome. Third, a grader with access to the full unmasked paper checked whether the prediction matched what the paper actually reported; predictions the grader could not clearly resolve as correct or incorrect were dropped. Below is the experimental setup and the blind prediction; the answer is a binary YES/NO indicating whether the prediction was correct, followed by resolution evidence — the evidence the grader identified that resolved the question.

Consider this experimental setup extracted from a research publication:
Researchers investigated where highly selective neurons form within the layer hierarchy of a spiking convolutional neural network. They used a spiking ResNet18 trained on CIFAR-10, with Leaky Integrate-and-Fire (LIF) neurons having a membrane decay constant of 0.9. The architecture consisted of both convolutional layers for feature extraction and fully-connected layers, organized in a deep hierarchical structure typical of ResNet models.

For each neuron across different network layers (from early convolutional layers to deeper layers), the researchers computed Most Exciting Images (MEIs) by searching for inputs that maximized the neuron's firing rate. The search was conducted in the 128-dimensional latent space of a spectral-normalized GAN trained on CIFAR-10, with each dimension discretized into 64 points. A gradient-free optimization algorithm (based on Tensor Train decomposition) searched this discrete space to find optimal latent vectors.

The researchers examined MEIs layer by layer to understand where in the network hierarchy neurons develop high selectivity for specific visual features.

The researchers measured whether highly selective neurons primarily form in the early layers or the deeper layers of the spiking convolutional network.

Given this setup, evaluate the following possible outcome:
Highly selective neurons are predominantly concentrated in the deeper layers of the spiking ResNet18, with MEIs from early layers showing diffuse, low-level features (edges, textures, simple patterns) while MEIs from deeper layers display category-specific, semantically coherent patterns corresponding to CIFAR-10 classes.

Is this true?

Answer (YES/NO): YES